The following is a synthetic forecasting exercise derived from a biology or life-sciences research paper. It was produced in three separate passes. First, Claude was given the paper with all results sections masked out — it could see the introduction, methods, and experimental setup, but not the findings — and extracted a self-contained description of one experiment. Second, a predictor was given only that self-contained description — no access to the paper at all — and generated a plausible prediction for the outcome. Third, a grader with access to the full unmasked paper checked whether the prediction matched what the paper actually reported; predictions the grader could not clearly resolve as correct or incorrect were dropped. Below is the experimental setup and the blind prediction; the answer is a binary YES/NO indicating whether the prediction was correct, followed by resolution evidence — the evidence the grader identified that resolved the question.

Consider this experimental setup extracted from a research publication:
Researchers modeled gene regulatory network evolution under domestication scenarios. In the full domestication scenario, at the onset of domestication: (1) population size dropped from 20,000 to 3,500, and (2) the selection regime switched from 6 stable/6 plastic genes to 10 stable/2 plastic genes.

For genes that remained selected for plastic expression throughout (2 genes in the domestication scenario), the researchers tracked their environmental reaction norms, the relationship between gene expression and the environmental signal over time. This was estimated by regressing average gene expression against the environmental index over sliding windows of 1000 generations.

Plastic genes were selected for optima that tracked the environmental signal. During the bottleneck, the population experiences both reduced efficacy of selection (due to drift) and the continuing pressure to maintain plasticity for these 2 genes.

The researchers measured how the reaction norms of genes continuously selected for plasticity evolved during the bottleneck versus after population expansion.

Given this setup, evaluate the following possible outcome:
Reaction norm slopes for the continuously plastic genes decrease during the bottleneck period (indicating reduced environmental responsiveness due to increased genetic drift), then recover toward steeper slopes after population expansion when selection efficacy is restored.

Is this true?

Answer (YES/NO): NO